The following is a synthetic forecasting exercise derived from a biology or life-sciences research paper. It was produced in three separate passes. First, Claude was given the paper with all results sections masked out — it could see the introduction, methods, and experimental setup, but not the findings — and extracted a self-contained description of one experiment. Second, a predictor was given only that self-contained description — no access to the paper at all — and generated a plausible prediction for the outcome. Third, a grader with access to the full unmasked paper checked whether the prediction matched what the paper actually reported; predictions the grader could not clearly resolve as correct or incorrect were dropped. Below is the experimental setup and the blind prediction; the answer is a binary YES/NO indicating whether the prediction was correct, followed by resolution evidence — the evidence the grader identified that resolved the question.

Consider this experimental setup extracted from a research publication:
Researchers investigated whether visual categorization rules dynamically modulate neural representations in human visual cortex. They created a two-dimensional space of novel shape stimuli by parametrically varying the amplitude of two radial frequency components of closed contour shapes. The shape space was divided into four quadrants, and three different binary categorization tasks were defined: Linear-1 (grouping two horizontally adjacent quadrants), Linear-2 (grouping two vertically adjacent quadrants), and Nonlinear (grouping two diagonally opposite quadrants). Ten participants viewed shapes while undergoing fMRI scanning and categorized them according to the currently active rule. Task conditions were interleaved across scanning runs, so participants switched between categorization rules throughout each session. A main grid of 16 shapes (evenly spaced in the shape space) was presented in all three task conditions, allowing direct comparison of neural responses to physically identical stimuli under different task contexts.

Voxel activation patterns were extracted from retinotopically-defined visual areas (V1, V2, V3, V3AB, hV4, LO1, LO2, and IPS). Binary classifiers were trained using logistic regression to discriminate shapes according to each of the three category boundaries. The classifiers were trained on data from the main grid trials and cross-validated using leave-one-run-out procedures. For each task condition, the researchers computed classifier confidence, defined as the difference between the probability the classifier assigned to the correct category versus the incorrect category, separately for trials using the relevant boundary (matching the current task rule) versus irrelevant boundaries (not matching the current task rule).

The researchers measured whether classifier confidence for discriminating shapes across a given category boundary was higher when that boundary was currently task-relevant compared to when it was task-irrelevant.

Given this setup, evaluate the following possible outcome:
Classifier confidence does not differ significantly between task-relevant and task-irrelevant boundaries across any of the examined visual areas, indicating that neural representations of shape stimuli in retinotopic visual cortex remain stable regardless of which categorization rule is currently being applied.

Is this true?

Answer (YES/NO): NO